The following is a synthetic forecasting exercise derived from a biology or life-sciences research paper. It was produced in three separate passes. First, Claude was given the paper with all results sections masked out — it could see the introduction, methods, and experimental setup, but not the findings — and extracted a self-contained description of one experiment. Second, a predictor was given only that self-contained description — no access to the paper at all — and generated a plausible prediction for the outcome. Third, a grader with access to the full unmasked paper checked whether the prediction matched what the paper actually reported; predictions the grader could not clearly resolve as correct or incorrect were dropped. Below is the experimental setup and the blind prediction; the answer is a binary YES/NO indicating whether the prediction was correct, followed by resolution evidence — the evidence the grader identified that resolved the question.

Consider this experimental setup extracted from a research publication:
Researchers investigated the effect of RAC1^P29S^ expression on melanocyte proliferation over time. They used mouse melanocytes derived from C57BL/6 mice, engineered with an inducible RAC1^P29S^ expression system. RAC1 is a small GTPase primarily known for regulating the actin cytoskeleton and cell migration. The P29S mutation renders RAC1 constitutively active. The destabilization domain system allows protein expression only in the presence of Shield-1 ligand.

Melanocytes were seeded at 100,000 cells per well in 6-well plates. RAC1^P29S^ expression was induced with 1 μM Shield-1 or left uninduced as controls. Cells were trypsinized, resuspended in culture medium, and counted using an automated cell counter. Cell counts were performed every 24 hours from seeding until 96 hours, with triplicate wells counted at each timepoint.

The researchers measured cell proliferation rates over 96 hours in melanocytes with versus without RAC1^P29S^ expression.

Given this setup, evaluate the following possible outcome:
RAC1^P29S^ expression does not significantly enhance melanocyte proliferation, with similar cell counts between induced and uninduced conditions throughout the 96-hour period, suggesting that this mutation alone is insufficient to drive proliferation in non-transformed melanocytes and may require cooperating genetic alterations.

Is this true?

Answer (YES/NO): NO